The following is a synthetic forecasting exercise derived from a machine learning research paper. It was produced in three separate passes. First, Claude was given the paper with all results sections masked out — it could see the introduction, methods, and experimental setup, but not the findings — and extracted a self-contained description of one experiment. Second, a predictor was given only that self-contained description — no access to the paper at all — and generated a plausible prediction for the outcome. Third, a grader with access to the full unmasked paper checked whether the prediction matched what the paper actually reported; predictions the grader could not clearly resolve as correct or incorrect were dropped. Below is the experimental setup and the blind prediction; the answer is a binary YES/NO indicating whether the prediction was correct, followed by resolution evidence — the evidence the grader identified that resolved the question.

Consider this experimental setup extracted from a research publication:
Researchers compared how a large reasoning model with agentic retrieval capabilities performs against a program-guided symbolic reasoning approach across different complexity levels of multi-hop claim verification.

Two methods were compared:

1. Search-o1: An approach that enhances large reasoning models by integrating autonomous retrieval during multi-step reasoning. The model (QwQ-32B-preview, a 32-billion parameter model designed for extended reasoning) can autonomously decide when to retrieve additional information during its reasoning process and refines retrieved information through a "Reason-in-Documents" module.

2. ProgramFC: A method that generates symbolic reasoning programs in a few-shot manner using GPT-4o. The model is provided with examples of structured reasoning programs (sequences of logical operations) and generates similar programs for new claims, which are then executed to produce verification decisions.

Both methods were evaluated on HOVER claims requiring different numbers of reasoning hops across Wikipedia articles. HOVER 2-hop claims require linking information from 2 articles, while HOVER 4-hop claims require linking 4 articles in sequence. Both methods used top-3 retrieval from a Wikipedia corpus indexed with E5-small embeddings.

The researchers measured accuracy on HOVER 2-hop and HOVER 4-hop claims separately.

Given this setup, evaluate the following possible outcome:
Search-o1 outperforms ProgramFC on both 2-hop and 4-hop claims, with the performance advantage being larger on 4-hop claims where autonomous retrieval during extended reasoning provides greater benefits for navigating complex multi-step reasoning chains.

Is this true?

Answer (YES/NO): YES